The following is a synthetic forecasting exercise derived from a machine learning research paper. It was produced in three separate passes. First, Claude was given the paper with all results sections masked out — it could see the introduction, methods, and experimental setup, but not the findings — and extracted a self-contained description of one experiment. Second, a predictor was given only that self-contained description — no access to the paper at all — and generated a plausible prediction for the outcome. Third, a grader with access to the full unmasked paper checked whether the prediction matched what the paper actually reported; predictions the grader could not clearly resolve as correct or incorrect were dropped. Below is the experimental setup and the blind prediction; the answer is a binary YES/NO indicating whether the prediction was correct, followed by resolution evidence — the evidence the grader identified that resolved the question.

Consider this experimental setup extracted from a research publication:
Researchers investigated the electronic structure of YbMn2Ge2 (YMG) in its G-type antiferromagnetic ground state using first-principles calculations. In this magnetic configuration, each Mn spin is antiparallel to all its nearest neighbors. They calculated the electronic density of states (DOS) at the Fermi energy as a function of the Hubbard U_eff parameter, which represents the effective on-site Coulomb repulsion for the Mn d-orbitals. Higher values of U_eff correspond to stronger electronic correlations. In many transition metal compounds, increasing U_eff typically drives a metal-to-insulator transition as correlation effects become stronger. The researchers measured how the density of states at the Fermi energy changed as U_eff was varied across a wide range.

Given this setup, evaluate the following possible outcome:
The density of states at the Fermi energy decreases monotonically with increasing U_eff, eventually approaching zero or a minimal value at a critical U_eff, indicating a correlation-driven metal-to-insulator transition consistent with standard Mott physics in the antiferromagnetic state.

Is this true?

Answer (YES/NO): NO